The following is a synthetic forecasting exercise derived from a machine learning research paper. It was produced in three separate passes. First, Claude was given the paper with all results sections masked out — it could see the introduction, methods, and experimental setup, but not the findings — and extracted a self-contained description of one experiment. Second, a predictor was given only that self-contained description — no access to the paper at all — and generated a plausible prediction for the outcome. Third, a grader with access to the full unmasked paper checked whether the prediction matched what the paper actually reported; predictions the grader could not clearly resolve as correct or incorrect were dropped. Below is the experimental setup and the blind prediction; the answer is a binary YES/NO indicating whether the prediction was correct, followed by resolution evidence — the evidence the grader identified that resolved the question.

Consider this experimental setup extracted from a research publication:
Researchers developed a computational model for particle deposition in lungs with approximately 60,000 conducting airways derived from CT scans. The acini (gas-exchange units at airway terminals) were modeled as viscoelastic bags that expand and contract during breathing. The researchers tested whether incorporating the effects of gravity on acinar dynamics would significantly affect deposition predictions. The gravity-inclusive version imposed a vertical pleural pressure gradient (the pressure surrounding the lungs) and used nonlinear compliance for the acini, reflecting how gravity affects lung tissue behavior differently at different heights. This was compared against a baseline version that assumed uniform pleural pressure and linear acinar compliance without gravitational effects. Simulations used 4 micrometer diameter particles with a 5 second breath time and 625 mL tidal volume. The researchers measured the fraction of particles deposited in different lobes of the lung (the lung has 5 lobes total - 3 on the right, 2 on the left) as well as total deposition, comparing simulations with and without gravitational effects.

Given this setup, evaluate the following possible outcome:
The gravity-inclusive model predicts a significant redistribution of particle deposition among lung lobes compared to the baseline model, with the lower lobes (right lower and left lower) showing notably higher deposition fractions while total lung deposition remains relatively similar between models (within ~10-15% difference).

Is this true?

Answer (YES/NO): NO